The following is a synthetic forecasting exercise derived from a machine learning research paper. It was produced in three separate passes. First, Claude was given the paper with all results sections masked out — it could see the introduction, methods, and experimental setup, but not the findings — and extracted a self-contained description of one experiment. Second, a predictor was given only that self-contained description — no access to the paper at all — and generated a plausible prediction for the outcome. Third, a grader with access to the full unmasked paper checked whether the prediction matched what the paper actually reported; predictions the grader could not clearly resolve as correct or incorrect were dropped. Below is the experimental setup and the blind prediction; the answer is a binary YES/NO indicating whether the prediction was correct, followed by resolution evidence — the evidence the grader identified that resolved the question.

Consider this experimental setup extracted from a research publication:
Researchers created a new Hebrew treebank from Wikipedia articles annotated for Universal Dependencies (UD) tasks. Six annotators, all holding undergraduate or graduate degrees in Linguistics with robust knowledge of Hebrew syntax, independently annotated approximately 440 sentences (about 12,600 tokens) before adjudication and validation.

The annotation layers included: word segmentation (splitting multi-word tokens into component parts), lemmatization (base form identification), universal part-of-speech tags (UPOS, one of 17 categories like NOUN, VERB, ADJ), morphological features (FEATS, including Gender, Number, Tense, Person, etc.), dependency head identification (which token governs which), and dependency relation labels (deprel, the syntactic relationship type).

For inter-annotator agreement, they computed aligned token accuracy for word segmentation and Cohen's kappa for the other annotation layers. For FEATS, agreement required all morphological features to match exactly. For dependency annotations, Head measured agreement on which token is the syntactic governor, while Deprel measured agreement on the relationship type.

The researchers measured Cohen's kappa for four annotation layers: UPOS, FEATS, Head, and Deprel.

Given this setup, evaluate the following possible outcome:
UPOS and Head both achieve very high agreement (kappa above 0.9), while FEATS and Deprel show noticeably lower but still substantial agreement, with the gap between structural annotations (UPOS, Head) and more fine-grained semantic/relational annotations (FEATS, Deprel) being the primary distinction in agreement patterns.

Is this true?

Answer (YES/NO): NO